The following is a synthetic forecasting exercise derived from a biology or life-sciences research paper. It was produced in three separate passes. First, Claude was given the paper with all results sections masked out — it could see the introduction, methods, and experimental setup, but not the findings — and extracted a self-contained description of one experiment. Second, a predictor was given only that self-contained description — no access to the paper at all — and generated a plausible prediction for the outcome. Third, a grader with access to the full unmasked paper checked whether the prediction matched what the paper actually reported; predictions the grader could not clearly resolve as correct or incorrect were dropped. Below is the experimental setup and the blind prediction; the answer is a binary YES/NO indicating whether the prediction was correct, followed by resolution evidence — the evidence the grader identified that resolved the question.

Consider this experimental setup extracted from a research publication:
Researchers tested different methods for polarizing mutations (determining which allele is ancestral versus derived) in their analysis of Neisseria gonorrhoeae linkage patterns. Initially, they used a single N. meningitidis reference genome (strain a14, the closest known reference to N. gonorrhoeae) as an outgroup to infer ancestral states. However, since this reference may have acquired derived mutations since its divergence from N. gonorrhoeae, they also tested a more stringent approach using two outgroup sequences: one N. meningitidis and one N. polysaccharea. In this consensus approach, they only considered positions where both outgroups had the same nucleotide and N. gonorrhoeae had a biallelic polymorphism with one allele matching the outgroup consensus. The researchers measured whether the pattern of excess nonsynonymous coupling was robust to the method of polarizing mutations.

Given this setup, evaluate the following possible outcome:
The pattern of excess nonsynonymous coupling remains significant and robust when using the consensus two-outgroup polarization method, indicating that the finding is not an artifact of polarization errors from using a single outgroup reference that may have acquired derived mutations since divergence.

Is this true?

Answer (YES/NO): YES